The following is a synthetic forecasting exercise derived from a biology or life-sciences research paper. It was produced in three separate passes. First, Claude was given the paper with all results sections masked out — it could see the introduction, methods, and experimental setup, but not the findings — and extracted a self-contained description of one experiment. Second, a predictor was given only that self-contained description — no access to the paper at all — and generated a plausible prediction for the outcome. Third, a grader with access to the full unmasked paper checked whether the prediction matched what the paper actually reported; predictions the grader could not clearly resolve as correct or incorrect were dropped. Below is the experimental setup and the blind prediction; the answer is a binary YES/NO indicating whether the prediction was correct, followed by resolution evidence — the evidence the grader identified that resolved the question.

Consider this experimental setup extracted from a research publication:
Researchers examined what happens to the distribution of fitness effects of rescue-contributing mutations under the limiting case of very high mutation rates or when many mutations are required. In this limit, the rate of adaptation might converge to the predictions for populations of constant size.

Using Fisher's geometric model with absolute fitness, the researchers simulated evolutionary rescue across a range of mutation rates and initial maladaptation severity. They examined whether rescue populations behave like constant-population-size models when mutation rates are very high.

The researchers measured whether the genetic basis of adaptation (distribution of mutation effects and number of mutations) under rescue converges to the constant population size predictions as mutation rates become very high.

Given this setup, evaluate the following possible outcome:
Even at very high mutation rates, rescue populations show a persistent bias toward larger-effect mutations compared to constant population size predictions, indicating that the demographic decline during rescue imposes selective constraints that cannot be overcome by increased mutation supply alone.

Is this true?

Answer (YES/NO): NO